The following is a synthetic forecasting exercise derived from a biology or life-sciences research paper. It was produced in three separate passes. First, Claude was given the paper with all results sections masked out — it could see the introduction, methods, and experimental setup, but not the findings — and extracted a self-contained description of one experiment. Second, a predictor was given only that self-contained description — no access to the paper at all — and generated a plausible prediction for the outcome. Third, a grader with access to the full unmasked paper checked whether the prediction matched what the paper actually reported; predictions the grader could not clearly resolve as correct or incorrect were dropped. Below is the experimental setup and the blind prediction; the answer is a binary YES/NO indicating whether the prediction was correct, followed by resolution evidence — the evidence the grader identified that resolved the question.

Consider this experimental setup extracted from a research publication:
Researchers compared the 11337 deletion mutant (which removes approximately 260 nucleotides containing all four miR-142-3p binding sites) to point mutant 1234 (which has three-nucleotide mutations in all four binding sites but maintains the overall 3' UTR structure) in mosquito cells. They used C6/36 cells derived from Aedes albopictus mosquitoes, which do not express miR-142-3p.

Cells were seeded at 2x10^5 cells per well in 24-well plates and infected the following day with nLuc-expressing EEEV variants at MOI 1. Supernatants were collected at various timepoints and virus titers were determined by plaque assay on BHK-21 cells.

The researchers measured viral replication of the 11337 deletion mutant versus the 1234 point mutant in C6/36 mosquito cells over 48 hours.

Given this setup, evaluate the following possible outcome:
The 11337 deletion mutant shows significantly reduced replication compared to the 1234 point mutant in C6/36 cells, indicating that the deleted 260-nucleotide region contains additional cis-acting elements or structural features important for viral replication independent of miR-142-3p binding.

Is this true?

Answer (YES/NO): YES